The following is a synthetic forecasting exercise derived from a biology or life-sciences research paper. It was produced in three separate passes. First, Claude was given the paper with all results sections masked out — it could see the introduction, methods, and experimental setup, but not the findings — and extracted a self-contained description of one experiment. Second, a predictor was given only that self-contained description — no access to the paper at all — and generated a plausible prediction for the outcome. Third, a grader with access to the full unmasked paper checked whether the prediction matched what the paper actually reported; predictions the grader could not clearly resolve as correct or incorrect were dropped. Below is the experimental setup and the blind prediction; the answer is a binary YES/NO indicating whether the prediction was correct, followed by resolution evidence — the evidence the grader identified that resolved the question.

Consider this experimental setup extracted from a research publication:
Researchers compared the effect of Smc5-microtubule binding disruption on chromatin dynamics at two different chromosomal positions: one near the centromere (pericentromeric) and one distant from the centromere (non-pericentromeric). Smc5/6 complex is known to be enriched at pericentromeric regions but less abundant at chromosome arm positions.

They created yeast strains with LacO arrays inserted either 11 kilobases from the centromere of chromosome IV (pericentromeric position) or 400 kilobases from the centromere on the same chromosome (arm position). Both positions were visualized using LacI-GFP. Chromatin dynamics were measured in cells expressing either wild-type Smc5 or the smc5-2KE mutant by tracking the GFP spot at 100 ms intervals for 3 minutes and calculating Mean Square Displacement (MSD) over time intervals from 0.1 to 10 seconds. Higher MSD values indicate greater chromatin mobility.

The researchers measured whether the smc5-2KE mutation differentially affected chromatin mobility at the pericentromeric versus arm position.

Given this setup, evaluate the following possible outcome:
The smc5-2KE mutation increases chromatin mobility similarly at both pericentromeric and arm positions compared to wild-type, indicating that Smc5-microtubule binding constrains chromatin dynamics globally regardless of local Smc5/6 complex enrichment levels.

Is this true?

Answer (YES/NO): NO